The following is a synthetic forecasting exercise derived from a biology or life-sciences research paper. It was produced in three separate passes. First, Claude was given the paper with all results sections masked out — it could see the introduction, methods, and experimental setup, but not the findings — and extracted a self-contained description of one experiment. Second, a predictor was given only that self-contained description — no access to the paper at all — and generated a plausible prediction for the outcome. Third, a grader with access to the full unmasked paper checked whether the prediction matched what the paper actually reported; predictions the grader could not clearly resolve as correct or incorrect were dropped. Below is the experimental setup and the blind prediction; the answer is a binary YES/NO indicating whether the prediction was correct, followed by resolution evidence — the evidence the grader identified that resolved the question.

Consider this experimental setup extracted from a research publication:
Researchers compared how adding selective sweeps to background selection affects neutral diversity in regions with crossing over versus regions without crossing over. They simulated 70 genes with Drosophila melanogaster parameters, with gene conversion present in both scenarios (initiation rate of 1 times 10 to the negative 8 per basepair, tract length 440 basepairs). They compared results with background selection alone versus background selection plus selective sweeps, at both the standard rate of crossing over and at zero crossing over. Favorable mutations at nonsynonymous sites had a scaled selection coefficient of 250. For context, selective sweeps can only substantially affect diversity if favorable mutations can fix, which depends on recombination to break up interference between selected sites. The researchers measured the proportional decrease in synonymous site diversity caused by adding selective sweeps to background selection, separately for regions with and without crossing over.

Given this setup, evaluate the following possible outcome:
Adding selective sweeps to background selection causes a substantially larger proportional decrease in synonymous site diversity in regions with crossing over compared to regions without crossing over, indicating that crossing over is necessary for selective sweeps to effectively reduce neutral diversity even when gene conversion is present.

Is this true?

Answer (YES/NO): YES